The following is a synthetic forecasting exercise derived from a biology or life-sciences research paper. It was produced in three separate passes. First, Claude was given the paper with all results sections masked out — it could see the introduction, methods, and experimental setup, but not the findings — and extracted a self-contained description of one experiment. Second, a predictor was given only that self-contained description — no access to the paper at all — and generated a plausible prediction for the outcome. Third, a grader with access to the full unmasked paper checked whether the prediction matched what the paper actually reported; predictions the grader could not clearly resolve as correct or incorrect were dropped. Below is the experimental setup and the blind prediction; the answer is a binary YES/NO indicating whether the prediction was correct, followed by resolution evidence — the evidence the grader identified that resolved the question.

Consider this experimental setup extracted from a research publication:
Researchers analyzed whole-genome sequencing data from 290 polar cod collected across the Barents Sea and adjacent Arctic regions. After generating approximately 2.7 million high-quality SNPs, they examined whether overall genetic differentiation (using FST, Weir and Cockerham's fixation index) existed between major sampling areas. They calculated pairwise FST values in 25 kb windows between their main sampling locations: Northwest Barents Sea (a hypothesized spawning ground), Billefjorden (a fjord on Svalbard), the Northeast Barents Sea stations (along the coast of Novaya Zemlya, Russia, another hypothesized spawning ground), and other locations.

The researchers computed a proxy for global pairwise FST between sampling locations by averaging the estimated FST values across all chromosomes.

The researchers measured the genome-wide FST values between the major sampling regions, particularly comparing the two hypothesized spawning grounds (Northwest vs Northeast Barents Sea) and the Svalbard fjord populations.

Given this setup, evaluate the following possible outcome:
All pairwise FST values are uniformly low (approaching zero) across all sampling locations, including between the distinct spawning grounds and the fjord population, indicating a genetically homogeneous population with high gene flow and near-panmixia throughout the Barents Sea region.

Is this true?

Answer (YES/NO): YES